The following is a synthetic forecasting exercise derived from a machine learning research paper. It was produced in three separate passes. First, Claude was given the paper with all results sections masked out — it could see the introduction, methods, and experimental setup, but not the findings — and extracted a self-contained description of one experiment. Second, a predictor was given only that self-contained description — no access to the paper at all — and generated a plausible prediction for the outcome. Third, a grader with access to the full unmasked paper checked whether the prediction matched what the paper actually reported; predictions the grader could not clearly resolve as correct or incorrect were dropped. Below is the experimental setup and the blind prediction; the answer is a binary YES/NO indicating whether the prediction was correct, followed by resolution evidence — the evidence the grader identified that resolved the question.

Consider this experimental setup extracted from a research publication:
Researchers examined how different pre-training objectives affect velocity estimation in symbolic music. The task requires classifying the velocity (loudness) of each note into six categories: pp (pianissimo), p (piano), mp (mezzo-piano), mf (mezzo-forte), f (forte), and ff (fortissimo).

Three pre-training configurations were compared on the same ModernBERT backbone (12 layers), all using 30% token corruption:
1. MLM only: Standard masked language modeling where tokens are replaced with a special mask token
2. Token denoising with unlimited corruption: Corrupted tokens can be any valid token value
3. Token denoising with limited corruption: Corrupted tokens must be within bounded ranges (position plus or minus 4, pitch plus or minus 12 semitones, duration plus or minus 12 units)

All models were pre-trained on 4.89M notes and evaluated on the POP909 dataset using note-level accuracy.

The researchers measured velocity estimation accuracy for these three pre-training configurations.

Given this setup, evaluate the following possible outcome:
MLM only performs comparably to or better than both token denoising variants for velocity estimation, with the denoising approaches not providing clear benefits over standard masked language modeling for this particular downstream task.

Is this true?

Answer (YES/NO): NO